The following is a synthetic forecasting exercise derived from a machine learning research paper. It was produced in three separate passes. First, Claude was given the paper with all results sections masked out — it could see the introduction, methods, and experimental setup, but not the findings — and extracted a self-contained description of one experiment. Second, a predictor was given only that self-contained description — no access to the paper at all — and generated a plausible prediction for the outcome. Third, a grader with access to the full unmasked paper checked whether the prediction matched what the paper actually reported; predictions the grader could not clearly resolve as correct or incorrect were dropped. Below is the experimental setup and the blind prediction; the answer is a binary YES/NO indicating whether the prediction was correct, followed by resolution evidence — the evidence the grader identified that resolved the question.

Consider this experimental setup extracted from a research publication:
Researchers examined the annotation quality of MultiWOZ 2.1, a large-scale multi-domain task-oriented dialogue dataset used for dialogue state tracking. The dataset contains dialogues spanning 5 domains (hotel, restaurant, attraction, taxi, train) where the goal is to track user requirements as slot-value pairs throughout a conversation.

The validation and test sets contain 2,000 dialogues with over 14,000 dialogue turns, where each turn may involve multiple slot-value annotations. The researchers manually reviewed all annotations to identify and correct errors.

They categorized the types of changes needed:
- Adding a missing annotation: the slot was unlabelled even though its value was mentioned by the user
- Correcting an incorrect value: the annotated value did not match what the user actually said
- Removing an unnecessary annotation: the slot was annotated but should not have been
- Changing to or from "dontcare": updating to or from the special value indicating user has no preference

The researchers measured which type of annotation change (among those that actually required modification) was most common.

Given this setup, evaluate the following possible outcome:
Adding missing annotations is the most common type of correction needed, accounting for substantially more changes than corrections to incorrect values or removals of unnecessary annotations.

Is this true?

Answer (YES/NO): NO